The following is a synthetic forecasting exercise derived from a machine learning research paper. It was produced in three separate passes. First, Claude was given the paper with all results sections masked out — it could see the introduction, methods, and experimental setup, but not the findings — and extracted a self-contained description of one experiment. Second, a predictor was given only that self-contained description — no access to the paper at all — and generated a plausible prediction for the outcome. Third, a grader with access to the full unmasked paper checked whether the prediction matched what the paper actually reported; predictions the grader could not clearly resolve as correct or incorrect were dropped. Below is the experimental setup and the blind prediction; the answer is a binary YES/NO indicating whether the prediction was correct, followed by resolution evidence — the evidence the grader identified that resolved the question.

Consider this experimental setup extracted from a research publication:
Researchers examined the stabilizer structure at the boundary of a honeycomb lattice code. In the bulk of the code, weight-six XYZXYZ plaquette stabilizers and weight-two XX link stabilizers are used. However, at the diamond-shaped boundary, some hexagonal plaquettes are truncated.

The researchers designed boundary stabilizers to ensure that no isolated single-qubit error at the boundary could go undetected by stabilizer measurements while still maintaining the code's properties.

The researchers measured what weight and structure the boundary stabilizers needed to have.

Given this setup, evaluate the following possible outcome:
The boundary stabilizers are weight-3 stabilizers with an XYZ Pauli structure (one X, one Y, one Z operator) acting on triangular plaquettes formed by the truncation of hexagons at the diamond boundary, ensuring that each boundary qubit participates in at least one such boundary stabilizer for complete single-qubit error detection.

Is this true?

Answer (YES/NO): YES